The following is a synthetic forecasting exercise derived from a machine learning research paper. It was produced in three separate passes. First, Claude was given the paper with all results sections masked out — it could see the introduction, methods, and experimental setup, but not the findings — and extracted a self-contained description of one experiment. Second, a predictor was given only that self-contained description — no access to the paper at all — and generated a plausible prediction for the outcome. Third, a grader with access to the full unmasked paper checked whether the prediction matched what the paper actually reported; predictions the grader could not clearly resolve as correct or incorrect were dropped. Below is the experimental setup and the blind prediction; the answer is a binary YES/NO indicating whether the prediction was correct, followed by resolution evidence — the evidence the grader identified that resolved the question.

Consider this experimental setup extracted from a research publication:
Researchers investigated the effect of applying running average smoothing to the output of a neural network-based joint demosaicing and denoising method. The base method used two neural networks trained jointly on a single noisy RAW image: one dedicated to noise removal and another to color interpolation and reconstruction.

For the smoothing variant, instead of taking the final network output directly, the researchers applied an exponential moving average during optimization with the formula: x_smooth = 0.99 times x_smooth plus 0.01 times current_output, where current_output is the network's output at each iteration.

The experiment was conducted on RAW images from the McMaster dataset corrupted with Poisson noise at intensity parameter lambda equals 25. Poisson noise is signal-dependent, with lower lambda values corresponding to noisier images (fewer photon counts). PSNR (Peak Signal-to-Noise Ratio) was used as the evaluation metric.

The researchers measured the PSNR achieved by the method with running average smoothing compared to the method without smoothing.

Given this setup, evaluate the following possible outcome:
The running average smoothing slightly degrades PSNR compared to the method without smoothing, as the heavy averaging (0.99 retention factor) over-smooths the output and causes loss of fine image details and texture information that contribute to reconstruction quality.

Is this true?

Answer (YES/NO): NO